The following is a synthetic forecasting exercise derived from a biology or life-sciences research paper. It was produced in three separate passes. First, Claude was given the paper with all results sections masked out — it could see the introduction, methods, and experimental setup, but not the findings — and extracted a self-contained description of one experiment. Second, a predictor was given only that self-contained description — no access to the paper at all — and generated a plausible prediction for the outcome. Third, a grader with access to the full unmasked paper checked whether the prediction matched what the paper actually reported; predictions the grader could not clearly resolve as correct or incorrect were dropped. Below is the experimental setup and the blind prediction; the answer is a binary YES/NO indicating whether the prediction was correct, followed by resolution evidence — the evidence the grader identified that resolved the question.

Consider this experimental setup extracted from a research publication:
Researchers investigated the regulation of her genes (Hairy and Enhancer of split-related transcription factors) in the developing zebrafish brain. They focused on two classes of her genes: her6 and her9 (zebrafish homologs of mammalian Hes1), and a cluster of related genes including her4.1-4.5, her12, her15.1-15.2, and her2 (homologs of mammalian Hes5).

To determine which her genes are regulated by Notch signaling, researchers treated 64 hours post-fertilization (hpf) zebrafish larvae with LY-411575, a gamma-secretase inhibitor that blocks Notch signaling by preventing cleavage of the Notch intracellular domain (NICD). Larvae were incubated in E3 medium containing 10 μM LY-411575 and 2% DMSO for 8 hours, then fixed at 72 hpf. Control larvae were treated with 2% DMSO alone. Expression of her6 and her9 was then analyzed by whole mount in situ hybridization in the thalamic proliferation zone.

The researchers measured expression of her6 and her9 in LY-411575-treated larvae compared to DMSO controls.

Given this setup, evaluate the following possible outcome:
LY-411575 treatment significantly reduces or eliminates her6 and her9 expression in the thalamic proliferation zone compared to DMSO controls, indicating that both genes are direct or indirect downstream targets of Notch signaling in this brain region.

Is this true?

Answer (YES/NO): NO